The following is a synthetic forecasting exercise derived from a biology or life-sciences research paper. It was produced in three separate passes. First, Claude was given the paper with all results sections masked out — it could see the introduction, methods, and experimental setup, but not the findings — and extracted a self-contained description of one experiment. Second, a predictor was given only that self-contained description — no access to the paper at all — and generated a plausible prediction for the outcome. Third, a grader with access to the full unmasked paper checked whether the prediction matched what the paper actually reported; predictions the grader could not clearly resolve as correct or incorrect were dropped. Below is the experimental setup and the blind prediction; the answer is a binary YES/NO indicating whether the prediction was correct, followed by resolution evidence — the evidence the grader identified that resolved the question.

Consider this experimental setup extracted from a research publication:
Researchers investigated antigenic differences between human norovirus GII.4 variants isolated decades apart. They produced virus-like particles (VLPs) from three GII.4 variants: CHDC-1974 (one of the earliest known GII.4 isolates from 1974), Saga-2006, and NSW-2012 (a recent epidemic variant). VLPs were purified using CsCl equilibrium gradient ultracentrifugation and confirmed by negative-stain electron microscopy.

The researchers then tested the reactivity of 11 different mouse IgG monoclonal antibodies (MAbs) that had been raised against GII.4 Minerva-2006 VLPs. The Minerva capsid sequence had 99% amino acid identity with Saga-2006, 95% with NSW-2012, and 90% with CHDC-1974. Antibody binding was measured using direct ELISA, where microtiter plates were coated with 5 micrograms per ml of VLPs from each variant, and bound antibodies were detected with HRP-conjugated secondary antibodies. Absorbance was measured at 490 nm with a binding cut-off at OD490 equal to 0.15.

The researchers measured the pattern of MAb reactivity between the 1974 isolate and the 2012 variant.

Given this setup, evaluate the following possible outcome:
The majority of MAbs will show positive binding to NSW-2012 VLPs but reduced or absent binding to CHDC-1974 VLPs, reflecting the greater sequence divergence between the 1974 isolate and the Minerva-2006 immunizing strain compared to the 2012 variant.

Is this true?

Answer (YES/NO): NO